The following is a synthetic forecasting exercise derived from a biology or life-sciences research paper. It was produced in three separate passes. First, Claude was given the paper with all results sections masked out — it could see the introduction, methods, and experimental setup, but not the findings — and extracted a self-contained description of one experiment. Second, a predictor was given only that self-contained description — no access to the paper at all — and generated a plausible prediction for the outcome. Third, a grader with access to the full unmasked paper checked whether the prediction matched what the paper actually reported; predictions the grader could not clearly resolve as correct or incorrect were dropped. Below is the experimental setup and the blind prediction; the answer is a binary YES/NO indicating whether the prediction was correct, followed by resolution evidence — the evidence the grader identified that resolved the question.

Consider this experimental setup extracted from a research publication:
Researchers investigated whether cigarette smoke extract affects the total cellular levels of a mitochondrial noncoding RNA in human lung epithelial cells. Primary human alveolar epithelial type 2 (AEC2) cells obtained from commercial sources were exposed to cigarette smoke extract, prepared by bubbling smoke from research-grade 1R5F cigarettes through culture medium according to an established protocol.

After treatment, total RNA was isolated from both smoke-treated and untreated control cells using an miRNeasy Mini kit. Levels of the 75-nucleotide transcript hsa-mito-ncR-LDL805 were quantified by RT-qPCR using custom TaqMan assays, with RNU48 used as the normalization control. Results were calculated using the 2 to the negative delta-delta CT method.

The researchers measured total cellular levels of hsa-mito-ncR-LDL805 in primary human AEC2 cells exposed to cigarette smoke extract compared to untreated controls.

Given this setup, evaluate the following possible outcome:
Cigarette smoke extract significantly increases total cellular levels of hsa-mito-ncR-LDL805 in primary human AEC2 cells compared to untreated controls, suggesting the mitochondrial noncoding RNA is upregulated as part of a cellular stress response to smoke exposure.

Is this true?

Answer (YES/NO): YES